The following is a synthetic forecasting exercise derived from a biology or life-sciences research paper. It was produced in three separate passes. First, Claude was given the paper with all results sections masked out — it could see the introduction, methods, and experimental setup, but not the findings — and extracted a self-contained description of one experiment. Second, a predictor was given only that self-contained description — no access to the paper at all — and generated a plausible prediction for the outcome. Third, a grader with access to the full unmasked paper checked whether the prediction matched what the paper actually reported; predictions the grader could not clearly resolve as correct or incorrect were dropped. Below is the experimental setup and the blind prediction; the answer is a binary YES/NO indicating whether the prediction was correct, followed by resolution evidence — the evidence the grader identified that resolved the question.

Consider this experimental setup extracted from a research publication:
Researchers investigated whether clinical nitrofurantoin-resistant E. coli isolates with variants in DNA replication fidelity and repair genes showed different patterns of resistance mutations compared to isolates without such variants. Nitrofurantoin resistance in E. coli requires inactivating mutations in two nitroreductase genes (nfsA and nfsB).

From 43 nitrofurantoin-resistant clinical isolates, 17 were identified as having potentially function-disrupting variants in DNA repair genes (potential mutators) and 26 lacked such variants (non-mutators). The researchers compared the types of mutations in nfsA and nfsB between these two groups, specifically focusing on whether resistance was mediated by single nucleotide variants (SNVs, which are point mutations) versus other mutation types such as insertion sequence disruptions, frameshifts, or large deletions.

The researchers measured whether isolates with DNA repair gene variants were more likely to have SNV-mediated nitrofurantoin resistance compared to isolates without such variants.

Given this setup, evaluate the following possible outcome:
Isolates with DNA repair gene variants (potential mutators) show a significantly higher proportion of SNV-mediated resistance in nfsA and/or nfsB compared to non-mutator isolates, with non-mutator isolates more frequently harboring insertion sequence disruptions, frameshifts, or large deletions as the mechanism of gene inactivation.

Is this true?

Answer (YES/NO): NO